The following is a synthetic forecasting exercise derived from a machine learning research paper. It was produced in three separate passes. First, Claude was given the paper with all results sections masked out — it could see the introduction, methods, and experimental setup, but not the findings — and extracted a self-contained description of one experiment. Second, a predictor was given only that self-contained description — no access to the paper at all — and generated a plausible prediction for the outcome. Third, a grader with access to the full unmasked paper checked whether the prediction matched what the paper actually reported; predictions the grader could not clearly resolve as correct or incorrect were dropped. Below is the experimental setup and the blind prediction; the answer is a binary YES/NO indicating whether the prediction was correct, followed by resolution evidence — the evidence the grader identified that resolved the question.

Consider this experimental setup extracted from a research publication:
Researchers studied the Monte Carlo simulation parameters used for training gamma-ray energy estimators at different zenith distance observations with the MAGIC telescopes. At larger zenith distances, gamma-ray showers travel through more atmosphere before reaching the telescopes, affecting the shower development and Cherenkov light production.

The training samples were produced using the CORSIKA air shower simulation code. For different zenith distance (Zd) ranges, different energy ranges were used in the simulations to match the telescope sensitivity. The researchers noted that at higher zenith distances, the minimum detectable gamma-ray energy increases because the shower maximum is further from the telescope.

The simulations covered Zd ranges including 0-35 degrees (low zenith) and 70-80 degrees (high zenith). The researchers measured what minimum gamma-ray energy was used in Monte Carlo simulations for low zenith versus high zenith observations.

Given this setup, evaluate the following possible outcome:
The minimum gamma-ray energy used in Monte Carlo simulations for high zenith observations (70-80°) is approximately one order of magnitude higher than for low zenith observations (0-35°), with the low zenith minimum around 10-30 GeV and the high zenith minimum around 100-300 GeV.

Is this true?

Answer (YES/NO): NO